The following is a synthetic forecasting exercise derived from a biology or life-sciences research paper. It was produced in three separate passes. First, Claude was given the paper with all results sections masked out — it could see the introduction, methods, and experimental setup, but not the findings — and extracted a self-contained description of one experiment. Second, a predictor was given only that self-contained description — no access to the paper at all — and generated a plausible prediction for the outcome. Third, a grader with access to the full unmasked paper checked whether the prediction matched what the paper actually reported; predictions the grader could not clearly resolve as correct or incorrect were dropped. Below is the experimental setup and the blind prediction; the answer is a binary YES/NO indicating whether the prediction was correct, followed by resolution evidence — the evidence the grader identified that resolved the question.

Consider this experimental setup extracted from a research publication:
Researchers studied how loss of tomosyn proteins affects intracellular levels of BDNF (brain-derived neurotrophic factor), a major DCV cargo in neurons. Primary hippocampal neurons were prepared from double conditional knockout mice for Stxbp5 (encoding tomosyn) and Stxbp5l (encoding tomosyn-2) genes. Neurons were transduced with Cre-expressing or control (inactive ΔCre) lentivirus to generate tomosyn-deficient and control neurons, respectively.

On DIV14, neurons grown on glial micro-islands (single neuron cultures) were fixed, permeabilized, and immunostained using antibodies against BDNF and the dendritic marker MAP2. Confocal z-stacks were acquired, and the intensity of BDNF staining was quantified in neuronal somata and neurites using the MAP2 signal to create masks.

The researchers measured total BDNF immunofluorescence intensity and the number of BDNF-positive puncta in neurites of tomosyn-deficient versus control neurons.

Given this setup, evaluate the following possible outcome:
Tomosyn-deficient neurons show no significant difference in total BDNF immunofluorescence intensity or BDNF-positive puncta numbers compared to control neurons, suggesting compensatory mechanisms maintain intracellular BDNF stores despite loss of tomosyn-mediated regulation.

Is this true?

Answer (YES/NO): NO